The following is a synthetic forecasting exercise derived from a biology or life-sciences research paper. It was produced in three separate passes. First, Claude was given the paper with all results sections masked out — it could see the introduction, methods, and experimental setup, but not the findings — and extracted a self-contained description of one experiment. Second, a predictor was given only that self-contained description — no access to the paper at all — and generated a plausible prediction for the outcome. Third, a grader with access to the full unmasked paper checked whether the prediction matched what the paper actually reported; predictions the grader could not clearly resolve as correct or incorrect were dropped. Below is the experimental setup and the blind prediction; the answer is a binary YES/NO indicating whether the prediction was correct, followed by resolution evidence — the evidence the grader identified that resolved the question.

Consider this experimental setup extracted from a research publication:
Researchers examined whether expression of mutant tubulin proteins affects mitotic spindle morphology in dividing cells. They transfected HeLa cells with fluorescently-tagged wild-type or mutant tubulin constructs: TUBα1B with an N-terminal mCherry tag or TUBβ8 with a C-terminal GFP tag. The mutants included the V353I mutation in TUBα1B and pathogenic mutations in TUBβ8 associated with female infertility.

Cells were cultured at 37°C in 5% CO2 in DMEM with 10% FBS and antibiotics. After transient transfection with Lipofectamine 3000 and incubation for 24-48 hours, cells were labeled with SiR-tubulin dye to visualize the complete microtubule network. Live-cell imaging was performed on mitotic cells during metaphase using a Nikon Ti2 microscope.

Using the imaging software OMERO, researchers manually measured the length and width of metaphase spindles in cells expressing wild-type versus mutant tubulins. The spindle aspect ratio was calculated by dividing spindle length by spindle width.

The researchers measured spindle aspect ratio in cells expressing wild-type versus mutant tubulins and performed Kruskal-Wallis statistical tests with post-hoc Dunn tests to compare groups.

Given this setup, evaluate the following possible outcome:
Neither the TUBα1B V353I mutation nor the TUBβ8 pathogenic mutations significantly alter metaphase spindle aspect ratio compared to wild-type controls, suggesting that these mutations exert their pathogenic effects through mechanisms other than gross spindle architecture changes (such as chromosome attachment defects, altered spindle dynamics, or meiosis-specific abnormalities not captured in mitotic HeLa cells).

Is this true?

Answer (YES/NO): NO